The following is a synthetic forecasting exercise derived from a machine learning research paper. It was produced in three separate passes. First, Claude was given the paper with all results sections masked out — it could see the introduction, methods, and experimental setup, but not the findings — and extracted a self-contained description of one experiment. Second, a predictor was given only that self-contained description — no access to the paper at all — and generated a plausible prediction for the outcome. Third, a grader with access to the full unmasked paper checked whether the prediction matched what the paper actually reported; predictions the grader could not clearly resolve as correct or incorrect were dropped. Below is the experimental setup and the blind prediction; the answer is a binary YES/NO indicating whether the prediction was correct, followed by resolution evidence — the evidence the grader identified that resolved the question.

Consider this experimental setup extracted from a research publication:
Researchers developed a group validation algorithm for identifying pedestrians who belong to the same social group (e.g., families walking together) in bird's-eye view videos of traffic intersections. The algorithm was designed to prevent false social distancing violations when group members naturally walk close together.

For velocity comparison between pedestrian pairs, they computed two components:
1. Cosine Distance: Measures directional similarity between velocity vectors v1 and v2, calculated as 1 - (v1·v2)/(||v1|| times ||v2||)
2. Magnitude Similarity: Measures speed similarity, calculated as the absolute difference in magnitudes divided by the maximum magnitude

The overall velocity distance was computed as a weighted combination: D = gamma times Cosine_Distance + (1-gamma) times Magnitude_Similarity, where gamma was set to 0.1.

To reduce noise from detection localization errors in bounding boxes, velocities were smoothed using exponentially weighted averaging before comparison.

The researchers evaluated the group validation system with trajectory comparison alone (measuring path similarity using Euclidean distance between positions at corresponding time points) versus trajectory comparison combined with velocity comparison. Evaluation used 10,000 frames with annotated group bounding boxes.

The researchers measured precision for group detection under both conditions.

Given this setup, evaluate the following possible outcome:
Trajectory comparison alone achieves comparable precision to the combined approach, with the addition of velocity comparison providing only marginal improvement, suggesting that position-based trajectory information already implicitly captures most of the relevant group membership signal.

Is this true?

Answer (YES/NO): NO